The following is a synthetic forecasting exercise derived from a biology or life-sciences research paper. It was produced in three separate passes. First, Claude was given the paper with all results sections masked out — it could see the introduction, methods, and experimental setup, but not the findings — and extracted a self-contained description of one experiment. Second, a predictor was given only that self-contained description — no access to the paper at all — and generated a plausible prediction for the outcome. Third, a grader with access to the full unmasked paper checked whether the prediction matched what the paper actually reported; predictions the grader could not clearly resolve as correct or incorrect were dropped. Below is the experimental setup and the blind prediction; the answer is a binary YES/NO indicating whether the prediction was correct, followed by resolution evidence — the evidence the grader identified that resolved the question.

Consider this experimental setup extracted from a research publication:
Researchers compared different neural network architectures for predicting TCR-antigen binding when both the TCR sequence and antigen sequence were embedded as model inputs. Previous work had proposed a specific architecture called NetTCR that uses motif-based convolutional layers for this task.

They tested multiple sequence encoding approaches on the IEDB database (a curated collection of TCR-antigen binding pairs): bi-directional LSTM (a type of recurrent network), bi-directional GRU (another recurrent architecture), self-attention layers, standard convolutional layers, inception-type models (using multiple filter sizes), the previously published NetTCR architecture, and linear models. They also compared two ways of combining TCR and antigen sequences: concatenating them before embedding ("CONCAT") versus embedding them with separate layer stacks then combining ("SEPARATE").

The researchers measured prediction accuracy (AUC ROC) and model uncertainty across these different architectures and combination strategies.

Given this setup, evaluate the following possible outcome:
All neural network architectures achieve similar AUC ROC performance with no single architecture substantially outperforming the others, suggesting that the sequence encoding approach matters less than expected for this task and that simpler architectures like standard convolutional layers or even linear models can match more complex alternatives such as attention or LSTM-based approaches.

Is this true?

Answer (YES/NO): YES